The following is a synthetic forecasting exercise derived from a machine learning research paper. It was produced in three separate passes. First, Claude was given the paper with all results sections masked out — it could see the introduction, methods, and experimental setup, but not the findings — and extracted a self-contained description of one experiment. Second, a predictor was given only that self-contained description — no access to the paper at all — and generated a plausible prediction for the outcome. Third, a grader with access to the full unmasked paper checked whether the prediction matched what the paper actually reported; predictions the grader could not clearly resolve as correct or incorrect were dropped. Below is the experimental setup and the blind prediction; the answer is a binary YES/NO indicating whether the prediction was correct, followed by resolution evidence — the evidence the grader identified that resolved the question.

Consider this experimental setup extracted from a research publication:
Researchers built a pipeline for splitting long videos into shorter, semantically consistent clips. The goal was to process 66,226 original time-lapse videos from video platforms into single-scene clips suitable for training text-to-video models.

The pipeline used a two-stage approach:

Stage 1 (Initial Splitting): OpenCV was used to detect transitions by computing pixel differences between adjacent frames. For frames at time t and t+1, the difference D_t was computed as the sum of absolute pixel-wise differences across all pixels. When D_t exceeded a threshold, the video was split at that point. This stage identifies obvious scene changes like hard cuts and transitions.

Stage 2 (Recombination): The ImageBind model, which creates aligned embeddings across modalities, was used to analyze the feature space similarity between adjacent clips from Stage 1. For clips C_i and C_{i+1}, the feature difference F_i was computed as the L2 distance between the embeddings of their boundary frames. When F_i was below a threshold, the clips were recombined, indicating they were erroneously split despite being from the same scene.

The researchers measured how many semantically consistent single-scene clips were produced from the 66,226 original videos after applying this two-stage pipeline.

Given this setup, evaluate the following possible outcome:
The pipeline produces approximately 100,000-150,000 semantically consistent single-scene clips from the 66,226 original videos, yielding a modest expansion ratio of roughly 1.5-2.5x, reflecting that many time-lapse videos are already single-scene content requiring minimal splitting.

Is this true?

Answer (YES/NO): NO